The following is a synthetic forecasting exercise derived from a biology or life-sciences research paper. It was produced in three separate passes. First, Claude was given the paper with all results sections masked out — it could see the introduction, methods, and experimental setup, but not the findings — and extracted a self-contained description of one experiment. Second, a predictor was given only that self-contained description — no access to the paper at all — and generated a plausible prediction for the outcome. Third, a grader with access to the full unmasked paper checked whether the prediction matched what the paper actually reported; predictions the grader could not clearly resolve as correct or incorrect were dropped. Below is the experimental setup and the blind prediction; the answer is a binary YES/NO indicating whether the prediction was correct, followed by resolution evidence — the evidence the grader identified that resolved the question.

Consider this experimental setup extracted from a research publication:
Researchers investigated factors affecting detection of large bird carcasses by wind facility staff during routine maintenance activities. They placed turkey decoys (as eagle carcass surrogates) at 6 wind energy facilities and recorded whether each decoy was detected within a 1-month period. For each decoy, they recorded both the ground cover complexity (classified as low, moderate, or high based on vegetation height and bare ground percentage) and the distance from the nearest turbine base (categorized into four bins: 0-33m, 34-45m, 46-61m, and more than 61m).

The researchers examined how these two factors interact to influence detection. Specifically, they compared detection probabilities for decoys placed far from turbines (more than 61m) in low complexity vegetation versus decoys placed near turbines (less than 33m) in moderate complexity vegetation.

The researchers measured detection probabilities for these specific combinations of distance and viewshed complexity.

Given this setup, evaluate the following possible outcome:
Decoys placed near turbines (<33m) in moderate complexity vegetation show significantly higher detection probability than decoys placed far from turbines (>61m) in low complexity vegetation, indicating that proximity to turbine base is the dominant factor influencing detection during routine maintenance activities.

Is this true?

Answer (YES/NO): NO